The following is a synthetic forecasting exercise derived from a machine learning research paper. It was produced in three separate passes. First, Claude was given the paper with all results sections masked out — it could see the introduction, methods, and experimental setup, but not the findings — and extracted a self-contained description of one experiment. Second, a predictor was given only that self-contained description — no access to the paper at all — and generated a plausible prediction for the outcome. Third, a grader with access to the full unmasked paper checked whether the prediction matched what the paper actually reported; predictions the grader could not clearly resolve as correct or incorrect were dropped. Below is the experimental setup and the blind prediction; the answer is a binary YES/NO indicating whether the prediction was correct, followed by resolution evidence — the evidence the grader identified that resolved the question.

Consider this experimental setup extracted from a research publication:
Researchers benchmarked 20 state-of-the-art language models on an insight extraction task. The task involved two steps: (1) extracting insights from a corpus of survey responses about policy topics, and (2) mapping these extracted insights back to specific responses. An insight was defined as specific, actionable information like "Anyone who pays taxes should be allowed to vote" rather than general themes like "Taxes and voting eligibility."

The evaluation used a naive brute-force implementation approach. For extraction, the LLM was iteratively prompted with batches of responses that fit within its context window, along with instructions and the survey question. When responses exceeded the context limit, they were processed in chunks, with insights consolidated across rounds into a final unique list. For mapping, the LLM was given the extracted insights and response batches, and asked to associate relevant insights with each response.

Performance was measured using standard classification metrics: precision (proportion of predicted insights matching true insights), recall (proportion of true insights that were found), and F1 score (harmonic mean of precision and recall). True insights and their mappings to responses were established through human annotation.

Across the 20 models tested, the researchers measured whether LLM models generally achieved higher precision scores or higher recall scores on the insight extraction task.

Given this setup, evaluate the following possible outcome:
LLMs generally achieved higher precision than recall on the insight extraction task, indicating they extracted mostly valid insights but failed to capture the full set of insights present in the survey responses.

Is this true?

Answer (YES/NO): YES